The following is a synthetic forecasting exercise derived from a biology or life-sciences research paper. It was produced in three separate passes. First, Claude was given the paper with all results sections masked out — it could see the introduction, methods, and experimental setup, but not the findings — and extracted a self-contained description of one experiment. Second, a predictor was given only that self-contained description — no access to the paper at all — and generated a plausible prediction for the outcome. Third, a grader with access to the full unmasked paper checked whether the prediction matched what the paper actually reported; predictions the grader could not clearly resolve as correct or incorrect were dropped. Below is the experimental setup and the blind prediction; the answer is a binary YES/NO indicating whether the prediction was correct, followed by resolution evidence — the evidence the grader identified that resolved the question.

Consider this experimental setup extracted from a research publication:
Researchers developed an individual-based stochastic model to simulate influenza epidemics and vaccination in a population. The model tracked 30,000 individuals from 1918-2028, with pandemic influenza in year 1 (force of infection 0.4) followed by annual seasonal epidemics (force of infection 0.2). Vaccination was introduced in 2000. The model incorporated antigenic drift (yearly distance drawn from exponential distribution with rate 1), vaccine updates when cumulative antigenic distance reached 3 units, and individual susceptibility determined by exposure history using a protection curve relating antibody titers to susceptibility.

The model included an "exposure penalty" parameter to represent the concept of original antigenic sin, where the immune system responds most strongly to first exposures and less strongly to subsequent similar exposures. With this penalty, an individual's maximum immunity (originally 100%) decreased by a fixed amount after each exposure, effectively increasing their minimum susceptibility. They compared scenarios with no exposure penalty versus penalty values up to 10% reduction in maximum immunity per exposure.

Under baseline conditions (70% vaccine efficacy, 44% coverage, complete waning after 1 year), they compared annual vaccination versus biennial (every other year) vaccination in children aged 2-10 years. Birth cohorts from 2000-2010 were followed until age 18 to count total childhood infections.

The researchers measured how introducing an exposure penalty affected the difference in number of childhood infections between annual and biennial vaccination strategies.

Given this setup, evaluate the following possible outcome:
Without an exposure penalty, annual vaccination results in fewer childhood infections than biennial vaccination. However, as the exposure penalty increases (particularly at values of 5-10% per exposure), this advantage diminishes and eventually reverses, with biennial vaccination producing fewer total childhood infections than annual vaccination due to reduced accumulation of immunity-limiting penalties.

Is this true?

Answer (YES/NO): NO